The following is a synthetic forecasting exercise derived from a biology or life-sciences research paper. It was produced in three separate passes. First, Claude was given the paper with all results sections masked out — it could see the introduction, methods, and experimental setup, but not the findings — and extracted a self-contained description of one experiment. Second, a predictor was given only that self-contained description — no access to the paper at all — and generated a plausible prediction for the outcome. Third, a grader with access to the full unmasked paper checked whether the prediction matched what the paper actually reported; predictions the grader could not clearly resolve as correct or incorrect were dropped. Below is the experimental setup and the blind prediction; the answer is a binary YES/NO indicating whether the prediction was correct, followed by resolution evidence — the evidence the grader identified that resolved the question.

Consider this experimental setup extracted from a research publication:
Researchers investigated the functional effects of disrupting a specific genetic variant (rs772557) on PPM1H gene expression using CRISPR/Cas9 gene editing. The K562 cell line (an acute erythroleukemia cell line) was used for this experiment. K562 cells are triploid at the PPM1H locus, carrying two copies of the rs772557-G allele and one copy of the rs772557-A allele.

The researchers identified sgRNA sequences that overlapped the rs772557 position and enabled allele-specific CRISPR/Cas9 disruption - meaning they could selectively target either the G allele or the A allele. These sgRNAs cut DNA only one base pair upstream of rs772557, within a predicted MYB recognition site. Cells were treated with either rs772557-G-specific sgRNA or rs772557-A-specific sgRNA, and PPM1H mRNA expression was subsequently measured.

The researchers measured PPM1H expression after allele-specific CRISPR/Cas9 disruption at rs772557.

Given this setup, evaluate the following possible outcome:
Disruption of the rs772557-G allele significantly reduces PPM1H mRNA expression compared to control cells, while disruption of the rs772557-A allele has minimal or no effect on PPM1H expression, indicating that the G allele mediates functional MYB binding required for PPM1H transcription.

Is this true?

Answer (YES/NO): YES